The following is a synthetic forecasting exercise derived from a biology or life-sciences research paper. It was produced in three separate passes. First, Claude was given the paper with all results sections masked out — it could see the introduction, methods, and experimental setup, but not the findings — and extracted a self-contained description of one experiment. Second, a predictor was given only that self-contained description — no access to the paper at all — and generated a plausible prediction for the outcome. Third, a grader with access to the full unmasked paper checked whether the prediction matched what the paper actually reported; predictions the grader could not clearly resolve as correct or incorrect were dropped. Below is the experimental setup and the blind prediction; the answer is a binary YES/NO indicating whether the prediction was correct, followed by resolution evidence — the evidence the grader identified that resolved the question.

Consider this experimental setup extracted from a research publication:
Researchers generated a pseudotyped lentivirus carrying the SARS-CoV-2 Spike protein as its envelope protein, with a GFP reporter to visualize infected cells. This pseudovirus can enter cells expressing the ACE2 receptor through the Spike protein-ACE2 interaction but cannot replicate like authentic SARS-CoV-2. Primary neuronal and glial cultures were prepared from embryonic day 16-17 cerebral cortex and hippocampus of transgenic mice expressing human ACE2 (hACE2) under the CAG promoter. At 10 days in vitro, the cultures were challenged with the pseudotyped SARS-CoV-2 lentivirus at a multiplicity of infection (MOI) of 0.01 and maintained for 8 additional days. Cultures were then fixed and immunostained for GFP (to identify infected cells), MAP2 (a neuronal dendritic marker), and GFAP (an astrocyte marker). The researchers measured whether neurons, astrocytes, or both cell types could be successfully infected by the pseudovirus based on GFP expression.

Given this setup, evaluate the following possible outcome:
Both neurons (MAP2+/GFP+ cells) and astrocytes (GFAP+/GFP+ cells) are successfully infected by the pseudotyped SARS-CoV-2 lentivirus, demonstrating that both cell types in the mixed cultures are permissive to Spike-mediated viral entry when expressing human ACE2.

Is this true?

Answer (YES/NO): YES